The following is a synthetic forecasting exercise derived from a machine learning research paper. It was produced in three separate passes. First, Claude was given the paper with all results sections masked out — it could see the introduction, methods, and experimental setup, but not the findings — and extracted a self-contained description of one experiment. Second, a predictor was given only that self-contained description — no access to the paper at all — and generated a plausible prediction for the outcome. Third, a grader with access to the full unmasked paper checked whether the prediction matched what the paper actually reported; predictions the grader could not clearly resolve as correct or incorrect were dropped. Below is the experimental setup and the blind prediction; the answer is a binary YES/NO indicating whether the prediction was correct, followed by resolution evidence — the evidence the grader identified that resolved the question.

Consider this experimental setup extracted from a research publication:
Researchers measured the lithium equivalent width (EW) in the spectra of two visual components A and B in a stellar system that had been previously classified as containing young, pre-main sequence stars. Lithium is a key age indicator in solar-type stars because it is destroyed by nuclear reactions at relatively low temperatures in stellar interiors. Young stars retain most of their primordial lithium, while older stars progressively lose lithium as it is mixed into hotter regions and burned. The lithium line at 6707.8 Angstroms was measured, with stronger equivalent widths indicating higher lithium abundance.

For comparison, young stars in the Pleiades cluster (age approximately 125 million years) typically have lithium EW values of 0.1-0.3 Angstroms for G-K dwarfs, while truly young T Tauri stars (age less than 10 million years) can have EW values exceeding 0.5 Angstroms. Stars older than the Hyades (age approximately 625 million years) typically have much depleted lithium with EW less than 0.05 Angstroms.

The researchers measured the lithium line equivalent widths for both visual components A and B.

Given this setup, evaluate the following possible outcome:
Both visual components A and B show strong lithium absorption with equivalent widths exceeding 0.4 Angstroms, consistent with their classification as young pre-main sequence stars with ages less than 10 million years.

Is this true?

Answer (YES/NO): NO